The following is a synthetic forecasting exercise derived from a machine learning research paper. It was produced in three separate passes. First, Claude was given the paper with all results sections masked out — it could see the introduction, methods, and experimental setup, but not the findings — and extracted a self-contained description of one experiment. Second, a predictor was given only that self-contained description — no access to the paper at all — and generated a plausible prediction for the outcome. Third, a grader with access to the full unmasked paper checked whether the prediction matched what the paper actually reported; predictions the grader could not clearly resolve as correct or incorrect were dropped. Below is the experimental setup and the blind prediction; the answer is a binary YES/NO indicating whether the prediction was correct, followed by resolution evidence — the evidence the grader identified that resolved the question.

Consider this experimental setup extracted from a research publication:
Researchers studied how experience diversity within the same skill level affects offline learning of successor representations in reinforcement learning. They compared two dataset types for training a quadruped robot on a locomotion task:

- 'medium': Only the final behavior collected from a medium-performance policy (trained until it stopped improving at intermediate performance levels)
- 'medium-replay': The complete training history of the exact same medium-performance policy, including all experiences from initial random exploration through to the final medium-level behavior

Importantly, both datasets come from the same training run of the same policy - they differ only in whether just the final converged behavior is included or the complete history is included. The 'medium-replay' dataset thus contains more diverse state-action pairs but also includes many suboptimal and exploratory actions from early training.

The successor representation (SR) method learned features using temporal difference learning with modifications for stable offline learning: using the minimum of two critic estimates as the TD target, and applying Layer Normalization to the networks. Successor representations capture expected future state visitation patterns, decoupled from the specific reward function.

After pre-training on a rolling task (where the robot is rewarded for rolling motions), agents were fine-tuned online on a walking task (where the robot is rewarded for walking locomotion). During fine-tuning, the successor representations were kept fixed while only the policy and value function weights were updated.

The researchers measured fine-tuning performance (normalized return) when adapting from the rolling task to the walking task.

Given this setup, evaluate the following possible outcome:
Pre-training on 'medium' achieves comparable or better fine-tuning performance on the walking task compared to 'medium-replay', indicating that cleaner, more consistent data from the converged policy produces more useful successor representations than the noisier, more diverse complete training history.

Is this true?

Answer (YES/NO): NO